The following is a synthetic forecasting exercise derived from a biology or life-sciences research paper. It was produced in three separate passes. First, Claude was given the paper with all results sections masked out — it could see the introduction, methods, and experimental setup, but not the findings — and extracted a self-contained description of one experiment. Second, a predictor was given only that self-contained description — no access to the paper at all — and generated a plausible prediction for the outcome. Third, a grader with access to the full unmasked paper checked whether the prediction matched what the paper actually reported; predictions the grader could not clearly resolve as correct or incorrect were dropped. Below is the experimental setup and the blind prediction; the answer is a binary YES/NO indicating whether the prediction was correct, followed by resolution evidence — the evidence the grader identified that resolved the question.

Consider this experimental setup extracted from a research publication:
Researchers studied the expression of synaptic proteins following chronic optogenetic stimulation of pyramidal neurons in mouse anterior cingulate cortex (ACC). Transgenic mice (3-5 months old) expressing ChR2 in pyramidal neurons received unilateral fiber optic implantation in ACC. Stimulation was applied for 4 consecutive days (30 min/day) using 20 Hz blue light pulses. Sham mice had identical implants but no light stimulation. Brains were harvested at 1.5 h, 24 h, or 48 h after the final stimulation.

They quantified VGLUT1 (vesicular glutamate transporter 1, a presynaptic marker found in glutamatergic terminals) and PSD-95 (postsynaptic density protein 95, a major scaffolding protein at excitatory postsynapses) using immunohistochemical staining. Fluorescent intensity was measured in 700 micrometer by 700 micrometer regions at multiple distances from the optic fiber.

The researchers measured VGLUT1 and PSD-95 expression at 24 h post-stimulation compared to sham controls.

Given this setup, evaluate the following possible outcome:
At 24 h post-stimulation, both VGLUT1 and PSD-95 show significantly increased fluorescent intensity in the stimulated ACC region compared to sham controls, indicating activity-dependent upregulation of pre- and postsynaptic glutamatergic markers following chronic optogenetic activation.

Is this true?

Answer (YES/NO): YES